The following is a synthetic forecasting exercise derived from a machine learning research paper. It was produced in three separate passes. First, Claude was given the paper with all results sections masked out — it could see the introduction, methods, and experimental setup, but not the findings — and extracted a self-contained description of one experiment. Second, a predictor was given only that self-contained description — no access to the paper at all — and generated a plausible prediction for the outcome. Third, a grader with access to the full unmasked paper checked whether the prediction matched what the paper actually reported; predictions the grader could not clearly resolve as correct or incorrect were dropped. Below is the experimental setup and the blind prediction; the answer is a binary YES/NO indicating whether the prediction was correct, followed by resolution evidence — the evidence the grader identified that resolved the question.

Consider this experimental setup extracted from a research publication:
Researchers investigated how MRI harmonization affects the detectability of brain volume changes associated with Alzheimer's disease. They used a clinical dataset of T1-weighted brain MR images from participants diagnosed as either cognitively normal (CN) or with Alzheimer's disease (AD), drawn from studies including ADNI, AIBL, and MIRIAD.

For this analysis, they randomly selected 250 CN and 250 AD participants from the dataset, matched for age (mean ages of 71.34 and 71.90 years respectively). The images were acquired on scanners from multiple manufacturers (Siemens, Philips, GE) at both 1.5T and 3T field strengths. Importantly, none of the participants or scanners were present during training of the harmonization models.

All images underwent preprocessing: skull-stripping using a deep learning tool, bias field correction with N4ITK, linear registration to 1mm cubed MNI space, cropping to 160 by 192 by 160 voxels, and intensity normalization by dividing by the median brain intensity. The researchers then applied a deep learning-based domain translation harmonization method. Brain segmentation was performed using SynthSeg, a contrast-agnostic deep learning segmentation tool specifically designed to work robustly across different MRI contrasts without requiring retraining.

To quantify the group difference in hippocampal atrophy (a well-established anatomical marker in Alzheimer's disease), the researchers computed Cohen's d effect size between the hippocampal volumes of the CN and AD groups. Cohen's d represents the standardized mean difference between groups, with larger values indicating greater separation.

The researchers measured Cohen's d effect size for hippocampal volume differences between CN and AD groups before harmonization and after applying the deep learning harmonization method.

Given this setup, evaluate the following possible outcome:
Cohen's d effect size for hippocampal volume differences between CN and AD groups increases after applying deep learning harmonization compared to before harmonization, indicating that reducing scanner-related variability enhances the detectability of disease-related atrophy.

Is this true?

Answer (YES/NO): NO